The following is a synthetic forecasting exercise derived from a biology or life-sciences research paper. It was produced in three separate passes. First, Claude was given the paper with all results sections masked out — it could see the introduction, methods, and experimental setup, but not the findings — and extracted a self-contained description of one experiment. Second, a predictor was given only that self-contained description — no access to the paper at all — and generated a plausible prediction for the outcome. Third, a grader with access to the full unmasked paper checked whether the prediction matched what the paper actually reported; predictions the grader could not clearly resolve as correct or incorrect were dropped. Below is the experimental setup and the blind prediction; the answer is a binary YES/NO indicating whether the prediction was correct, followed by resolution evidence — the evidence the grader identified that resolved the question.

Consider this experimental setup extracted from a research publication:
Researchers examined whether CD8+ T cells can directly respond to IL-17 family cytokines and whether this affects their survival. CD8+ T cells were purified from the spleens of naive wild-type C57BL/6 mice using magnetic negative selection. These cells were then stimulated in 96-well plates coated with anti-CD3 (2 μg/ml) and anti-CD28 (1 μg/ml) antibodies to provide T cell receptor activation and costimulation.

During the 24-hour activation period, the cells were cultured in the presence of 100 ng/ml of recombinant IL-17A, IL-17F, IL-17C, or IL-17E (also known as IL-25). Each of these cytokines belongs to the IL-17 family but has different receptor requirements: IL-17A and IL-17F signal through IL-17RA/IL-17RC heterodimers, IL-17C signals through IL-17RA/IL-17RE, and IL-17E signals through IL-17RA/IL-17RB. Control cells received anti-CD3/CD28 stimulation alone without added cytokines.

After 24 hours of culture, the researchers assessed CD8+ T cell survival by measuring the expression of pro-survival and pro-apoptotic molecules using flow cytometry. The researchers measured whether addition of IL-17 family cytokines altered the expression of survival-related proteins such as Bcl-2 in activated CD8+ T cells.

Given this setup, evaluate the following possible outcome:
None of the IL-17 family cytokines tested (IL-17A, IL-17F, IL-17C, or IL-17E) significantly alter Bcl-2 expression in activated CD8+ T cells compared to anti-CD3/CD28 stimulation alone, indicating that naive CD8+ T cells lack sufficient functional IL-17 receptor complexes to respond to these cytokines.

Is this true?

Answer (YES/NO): NO